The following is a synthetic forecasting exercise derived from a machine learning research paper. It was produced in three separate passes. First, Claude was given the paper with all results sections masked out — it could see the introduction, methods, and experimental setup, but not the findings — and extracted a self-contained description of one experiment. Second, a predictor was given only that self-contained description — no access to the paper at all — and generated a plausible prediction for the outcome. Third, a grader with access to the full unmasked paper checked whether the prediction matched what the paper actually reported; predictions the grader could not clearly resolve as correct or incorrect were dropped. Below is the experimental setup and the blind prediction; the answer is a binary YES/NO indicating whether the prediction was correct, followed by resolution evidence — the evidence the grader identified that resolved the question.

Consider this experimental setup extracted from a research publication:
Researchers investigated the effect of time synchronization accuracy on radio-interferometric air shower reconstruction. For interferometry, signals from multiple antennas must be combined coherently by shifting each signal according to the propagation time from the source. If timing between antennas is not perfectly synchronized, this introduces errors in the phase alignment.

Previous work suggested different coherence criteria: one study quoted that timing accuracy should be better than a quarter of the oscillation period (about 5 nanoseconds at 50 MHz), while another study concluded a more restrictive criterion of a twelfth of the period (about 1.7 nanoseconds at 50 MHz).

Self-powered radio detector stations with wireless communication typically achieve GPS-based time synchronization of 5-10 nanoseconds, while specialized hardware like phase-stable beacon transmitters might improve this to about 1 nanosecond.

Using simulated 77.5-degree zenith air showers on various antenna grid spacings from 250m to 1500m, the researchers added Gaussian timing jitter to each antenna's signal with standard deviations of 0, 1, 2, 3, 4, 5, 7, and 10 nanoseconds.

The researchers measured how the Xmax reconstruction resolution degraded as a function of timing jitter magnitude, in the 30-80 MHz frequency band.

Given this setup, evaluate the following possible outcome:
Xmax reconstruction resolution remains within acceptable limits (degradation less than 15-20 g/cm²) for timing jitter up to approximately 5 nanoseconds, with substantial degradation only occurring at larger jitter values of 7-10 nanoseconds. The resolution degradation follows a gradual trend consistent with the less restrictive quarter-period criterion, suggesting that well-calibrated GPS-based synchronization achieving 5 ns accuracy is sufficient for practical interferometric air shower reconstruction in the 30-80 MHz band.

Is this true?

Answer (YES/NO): NO